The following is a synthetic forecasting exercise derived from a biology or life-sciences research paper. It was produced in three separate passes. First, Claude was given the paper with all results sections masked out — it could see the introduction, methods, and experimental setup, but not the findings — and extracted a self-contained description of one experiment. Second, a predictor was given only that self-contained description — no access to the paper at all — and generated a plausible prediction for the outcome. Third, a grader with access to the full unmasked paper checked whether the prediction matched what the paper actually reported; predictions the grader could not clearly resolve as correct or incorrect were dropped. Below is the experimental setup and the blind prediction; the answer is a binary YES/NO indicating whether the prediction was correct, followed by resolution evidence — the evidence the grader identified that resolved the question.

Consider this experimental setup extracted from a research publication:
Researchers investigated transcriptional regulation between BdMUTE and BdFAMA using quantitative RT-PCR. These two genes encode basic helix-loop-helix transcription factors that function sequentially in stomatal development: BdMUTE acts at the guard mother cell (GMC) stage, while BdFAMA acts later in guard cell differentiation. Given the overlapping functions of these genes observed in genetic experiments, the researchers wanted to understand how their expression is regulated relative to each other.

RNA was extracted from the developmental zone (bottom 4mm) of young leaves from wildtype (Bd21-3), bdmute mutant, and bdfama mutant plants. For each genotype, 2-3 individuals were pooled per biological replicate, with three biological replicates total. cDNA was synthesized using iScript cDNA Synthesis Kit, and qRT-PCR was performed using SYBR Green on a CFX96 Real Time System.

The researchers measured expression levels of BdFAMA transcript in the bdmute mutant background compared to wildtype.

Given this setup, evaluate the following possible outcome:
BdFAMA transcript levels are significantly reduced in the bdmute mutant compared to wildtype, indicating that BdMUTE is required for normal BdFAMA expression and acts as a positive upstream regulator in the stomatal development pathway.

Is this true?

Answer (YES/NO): NO